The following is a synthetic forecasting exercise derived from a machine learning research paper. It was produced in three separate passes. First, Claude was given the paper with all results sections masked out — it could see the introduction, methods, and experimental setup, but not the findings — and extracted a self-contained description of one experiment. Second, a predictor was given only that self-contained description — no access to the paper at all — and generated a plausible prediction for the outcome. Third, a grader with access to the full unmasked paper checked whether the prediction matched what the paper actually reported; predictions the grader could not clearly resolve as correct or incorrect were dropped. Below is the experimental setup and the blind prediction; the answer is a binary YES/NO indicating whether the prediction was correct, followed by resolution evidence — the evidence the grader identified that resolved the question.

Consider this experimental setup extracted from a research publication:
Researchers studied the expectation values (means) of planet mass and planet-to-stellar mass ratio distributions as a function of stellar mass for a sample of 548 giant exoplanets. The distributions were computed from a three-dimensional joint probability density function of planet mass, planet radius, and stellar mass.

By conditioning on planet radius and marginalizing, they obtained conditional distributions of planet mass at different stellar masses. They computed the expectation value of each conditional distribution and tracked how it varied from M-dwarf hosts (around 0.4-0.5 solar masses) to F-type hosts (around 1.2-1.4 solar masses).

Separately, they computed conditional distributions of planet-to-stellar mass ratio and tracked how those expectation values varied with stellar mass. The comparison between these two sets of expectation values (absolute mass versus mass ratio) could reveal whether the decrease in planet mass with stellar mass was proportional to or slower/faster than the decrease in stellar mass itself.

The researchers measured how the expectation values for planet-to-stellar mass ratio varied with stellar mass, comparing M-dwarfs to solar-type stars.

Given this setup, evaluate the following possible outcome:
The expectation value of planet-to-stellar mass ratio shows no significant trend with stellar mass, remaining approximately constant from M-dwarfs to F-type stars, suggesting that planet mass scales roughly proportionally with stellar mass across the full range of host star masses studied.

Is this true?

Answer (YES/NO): NO